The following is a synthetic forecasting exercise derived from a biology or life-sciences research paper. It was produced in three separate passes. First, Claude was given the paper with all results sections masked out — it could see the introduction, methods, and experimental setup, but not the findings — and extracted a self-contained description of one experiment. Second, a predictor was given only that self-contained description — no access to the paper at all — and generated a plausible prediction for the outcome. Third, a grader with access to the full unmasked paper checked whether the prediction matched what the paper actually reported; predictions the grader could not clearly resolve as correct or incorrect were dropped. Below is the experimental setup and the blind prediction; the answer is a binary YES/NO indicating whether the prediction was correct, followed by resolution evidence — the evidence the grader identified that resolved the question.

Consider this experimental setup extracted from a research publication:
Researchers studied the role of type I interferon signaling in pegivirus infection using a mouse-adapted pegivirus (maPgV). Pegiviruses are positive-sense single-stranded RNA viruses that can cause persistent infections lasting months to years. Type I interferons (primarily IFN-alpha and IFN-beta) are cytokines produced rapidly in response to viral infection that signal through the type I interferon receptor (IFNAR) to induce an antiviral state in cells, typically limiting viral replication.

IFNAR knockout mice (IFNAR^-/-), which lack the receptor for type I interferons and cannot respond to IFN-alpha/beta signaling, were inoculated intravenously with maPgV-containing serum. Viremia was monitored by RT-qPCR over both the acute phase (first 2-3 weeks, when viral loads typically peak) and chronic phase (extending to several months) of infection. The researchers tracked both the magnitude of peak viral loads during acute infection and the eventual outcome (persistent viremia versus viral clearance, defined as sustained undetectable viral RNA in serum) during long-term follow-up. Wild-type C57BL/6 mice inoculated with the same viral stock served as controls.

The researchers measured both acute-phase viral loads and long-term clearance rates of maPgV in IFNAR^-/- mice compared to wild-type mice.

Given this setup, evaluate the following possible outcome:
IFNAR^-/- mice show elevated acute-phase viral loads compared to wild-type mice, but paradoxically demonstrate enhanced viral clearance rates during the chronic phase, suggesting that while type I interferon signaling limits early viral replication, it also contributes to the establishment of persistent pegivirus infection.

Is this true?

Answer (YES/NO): YES